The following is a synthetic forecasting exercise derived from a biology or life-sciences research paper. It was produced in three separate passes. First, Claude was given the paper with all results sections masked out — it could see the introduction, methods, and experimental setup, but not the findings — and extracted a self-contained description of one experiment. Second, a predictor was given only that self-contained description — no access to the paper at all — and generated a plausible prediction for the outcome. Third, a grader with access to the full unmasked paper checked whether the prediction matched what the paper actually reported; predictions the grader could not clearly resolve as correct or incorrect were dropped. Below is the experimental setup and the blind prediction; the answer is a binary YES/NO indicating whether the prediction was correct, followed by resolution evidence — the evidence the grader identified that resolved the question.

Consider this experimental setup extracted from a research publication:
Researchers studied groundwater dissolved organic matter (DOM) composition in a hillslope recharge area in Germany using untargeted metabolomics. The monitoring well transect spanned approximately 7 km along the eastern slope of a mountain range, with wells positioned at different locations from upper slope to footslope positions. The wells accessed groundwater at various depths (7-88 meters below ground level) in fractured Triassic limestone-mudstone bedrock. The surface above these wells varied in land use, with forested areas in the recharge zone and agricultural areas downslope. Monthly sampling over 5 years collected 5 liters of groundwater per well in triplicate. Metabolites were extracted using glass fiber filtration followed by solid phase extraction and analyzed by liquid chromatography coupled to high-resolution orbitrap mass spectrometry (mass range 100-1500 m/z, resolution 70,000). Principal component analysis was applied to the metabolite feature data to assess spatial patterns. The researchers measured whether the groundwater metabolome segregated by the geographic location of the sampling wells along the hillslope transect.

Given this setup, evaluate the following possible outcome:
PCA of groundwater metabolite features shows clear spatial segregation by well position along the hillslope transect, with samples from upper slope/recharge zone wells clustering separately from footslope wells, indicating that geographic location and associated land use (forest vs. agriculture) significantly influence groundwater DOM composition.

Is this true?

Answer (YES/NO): NO